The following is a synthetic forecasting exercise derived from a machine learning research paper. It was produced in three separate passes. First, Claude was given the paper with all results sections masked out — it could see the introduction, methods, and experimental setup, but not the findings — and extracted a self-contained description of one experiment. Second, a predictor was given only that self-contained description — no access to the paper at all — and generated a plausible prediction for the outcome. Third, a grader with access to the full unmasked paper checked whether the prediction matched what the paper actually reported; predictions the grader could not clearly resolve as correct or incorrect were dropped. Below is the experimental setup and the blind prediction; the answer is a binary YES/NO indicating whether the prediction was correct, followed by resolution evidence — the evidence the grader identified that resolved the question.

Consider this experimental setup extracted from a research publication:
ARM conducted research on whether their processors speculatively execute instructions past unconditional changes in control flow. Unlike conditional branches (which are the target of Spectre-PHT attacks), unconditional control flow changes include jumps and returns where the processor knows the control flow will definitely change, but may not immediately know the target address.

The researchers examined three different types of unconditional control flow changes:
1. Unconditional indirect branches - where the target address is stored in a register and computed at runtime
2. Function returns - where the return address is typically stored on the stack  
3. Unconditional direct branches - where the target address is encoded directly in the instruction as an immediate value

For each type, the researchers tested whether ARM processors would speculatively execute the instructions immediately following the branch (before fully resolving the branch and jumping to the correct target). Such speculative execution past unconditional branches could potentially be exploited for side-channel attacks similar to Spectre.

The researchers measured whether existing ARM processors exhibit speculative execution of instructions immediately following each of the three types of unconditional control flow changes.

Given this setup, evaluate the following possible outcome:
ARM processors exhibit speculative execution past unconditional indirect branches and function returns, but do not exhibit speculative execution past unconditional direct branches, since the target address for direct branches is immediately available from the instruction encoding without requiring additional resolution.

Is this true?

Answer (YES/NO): YES